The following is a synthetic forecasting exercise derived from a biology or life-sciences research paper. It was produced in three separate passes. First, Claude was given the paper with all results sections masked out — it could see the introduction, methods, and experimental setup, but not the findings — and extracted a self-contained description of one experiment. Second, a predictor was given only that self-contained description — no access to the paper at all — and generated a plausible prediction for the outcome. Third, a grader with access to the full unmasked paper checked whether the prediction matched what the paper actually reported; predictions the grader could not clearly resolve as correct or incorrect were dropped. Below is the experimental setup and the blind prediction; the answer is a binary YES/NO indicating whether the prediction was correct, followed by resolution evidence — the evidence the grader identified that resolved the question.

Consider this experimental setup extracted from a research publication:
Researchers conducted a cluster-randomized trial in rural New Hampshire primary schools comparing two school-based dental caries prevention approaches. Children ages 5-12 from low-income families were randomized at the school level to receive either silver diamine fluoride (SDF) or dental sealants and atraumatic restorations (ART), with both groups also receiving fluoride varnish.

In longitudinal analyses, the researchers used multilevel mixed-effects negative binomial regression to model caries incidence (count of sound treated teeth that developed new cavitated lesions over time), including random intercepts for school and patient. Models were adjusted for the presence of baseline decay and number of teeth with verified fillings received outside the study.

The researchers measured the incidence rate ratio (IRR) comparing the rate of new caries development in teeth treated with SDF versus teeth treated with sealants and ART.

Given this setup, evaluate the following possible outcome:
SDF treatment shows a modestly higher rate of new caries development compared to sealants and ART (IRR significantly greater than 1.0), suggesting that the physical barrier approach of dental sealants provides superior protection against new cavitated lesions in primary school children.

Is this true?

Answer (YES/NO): NO